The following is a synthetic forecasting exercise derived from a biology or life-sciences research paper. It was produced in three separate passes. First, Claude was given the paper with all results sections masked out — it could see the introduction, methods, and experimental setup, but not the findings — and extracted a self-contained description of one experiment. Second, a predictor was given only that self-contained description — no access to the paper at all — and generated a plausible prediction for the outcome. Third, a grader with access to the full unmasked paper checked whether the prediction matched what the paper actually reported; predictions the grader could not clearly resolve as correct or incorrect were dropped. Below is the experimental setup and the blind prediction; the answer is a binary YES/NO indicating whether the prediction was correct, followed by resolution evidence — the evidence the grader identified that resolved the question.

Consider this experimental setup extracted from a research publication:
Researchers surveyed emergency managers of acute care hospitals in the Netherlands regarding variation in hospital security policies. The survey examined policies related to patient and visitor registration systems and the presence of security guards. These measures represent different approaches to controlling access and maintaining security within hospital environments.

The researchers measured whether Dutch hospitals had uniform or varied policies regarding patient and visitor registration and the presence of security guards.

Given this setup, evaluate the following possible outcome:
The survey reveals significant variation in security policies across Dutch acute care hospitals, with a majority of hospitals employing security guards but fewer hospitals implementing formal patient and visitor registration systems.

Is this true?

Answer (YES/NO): NO